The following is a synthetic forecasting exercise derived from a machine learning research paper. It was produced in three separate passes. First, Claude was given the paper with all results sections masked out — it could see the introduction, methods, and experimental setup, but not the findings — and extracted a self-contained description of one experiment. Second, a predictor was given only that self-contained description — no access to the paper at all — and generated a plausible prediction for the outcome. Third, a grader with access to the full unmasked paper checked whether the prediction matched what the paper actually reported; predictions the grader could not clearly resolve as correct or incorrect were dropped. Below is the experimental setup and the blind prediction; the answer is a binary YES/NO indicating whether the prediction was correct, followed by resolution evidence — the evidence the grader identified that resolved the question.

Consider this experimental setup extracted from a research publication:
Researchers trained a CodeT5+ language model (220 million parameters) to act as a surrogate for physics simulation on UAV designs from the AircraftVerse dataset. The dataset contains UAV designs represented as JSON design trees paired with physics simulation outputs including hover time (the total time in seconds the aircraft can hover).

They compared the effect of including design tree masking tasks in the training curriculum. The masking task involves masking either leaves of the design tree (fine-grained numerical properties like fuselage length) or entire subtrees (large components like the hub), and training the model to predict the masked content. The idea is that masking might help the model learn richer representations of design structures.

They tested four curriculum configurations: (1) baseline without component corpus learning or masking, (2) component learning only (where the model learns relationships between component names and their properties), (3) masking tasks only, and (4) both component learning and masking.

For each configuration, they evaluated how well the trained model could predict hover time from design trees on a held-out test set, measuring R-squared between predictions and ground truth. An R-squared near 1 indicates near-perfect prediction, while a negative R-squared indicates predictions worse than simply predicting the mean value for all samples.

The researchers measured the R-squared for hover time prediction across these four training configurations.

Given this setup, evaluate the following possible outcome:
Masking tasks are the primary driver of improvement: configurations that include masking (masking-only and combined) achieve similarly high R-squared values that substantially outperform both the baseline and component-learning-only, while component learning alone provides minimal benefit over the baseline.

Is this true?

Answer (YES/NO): NO